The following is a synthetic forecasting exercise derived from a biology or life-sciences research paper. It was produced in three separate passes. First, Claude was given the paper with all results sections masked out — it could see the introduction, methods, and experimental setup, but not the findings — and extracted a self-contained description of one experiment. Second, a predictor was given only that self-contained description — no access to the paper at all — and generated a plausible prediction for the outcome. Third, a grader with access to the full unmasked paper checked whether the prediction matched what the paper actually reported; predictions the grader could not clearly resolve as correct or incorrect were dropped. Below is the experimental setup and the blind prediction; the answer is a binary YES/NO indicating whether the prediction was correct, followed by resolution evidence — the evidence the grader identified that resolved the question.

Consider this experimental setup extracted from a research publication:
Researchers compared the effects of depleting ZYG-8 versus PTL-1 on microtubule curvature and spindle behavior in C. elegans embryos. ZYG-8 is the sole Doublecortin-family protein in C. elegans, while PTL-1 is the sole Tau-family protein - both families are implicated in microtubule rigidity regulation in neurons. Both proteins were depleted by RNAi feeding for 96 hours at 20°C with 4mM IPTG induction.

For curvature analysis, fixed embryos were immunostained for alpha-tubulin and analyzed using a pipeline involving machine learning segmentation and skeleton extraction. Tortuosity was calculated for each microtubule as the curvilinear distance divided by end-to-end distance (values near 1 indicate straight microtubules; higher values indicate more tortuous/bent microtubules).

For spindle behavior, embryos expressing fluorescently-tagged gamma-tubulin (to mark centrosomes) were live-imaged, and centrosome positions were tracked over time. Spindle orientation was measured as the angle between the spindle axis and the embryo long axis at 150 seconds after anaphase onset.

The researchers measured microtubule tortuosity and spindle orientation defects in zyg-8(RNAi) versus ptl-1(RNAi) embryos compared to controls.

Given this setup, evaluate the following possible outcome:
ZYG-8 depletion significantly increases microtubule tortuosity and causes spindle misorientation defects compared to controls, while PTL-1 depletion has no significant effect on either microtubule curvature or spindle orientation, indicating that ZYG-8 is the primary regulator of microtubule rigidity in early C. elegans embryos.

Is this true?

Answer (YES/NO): NO